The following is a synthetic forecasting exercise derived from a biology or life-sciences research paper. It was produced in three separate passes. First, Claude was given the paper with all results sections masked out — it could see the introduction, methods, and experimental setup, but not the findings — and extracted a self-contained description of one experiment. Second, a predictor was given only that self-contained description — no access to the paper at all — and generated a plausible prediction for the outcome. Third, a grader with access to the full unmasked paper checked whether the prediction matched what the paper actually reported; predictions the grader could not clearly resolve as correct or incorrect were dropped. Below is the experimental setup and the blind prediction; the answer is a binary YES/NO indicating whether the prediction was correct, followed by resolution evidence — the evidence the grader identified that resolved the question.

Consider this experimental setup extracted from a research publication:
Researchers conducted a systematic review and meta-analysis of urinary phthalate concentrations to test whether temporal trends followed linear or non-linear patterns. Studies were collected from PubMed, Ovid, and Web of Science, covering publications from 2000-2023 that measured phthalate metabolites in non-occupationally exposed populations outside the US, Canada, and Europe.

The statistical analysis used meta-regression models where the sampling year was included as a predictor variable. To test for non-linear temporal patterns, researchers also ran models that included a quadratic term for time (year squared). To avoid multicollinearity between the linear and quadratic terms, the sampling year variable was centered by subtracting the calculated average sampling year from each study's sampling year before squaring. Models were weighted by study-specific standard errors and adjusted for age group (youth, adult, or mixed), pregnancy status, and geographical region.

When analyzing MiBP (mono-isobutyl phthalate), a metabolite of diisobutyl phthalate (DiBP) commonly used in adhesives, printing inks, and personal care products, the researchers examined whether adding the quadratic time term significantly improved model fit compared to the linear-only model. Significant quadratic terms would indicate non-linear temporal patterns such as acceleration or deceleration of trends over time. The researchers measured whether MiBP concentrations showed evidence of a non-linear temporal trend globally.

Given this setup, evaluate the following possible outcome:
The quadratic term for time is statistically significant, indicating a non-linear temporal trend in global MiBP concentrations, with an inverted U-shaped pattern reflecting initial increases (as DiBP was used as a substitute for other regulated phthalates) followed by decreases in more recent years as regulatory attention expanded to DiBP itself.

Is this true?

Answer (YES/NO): NO